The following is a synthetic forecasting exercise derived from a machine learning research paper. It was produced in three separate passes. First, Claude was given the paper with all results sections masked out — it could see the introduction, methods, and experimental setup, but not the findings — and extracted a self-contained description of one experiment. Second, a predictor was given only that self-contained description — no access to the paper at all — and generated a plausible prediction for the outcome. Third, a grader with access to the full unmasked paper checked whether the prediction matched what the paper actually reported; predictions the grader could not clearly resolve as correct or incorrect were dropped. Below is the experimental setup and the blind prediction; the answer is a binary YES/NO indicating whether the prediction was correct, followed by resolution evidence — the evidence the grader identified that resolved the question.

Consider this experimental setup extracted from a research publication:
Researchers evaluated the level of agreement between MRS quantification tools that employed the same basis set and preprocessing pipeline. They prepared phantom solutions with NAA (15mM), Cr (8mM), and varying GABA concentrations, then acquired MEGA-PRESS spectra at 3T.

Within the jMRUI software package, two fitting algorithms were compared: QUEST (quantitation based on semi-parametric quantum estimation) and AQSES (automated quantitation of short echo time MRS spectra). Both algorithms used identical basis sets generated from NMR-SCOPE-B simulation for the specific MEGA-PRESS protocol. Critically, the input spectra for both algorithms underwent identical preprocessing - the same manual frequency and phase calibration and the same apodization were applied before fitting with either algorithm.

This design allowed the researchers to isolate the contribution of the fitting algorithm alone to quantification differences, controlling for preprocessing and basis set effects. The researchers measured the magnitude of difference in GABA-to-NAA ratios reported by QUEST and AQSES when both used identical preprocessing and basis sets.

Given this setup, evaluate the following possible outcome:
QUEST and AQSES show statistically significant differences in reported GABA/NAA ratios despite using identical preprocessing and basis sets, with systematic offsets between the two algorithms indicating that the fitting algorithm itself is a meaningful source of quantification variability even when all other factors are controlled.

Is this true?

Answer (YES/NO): NO